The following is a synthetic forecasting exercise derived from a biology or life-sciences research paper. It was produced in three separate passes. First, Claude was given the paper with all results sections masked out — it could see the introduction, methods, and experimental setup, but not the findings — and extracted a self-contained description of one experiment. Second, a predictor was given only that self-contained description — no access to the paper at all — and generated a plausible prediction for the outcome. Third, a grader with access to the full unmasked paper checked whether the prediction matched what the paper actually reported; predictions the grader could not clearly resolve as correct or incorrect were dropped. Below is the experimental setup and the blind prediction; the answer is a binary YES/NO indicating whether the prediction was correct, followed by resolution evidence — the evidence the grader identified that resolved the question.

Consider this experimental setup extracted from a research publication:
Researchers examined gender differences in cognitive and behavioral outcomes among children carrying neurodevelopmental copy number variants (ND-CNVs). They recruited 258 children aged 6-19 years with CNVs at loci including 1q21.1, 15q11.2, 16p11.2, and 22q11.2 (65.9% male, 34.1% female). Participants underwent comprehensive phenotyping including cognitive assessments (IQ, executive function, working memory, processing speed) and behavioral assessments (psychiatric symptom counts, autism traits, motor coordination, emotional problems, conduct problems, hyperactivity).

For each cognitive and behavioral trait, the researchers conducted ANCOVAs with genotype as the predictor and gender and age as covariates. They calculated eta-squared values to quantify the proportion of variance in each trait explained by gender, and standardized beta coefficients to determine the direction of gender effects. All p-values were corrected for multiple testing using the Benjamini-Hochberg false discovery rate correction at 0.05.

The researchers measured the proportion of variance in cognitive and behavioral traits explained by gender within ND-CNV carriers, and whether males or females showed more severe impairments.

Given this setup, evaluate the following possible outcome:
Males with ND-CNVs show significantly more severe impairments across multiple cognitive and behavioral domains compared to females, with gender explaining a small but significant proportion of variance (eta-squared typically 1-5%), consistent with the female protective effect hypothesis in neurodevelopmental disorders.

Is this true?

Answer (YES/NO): NO